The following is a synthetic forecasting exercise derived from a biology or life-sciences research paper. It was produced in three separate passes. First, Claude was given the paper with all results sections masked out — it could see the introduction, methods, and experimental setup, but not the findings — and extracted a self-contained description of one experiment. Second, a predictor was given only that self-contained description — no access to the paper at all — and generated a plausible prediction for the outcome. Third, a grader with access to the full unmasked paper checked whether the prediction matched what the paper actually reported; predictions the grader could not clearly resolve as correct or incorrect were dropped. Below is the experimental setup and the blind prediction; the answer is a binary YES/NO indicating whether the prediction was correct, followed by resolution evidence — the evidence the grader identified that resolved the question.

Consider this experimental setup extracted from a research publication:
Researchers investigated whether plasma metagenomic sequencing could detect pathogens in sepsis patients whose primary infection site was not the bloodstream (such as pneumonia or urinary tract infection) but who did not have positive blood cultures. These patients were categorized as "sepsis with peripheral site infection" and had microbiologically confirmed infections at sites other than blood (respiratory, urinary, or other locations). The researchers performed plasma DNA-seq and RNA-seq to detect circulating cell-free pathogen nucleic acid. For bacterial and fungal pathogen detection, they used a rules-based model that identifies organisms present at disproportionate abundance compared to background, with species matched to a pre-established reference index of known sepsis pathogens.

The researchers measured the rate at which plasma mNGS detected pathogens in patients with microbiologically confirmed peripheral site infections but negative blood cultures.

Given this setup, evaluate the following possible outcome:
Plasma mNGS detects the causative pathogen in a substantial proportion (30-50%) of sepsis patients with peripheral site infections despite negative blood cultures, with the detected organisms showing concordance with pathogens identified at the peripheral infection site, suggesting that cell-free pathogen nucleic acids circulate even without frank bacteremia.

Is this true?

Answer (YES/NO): NO